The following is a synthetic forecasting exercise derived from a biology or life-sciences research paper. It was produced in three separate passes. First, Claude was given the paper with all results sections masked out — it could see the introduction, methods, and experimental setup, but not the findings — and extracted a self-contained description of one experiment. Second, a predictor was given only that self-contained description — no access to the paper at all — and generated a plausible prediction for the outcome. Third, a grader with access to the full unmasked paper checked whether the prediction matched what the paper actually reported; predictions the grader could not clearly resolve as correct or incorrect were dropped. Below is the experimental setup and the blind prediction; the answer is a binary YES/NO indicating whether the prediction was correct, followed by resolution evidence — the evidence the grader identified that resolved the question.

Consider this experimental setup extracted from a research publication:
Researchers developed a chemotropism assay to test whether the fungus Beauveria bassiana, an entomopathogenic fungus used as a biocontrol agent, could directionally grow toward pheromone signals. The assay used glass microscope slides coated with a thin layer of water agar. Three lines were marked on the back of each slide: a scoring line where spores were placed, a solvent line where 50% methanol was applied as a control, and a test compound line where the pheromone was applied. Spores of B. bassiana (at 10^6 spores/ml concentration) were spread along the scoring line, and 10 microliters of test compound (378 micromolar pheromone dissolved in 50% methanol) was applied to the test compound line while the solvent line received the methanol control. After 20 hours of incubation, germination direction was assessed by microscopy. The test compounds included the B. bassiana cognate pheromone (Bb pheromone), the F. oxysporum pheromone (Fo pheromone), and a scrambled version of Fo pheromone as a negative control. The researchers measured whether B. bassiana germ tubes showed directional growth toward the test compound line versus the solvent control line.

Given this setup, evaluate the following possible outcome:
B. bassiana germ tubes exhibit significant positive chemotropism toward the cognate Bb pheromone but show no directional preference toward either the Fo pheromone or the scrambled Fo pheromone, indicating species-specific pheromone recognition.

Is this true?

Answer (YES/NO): NO